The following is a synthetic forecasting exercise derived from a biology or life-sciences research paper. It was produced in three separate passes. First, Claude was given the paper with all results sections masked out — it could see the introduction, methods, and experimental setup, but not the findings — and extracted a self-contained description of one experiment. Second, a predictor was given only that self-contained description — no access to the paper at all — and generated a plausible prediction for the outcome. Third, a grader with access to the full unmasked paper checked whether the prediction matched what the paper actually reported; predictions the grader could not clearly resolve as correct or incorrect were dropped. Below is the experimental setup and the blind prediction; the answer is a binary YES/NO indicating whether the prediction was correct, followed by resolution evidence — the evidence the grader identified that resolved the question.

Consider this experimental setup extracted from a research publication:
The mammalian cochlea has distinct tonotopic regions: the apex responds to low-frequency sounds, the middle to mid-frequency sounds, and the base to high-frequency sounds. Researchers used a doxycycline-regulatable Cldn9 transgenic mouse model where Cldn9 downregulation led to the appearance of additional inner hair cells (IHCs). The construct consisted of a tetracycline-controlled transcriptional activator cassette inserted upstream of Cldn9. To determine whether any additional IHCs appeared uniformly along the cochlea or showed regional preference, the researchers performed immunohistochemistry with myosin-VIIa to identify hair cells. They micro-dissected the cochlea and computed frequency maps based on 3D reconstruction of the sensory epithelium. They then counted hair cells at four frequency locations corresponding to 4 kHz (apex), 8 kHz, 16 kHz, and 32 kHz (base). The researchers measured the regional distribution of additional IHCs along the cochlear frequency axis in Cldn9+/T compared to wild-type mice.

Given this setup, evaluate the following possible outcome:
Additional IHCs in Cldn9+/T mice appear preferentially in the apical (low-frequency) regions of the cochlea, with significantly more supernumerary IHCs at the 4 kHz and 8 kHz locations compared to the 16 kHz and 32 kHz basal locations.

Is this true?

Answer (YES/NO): YES